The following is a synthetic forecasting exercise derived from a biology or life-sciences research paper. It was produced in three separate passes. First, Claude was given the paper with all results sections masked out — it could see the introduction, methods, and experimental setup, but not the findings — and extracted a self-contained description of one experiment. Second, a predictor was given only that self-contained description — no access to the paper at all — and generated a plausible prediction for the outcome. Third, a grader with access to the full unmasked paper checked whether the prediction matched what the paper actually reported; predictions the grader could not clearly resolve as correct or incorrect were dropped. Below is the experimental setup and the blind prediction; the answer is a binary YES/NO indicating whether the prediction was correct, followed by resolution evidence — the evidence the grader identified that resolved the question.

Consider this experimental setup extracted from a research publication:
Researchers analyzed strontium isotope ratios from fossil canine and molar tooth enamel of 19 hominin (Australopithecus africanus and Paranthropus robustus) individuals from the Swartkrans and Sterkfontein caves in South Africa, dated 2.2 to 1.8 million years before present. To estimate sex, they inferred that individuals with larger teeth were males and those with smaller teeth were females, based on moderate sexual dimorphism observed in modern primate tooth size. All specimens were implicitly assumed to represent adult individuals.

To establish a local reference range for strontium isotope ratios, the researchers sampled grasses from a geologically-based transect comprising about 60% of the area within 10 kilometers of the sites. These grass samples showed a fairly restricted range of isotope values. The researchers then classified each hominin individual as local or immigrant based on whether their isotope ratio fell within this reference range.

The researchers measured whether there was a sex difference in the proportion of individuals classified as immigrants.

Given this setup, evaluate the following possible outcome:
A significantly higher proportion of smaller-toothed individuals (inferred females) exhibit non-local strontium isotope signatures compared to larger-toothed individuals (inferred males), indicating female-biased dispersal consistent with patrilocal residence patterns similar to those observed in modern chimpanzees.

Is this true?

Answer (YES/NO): YES